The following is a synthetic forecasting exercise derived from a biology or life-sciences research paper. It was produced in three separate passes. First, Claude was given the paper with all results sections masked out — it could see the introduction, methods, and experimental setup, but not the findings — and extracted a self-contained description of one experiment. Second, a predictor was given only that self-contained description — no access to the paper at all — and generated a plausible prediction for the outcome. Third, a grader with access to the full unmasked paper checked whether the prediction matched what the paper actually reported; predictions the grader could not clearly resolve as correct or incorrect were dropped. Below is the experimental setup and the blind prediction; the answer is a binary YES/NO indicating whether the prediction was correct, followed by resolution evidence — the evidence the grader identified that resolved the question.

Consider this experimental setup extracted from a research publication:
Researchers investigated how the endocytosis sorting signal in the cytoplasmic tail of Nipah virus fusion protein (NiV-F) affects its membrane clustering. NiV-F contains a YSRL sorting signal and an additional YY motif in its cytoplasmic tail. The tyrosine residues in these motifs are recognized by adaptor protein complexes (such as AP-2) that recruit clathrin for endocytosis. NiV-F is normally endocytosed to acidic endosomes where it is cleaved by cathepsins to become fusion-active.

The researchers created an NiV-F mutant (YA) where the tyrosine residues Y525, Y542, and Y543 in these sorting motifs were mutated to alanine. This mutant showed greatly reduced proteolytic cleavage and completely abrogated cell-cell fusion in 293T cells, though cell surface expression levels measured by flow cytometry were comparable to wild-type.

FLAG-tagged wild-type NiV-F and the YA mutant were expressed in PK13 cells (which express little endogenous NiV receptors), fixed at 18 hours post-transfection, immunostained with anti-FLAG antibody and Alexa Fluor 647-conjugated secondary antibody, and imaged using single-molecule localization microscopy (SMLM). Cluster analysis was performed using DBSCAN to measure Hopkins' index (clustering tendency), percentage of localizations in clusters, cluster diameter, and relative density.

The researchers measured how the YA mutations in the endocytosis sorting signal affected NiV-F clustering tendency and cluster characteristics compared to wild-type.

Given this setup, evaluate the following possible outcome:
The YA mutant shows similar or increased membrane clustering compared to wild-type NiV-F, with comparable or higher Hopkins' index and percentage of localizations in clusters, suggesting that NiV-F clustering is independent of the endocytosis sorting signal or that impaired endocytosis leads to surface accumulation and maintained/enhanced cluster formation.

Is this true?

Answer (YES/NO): NO